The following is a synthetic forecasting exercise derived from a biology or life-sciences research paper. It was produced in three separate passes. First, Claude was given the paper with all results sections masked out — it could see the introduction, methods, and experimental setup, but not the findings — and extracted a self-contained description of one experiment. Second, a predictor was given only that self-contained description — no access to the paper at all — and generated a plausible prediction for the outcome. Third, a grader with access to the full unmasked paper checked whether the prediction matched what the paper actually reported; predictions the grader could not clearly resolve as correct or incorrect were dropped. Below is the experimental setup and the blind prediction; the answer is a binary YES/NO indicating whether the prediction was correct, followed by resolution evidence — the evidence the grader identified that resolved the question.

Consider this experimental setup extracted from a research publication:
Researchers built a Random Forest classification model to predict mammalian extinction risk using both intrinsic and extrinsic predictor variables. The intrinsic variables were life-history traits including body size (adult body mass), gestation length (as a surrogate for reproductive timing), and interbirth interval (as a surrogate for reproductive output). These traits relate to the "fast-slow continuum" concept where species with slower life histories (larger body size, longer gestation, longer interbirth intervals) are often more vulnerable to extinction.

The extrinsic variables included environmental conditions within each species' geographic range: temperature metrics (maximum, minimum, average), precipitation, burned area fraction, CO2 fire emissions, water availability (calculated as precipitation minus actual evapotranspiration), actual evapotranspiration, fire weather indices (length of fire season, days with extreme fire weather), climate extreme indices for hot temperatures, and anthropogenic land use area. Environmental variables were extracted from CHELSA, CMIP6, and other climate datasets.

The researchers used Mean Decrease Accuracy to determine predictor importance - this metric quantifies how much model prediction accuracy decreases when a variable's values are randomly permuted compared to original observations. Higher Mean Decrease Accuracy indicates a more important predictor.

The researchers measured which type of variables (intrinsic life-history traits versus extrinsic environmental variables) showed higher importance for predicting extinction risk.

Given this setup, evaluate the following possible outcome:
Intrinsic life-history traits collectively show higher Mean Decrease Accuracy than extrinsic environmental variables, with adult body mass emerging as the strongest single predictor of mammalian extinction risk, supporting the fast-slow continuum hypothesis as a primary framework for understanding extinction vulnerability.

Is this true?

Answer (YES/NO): YES